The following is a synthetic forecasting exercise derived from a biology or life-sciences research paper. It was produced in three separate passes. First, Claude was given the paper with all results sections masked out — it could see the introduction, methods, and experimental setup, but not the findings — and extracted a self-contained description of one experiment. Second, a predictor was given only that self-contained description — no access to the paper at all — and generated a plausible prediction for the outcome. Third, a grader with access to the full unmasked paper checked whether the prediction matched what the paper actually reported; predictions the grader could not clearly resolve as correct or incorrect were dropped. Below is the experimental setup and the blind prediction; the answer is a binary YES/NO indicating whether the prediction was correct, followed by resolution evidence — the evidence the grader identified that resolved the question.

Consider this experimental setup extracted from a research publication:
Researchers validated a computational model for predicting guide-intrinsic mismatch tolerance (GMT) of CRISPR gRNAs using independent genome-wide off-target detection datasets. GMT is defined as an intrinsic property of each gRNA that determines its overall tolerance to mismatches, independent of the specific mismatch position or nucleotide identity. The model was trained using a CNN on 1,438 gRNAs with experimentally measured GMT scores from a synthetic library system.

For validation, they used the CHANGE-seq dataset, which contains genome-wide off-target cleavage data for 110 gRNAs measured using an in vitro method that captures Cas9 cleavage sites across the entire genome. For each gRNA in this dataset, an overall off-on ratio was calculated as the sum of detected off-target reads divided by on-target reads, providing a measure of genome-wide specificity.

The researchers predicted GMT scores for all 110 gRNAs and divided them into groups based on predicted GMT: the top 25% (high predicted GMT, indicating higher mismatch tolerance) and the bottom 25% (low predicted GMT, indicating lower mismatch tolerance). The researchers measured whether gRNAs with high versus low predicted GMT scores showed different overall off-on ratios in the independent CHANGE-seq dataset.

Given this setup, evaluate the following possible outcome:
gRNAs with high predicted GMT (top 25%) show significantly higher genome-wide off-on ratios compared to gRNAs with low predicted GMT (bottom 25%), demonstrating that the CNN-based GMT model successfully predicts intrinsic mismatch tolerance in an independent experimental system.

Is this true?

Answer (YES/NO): YES